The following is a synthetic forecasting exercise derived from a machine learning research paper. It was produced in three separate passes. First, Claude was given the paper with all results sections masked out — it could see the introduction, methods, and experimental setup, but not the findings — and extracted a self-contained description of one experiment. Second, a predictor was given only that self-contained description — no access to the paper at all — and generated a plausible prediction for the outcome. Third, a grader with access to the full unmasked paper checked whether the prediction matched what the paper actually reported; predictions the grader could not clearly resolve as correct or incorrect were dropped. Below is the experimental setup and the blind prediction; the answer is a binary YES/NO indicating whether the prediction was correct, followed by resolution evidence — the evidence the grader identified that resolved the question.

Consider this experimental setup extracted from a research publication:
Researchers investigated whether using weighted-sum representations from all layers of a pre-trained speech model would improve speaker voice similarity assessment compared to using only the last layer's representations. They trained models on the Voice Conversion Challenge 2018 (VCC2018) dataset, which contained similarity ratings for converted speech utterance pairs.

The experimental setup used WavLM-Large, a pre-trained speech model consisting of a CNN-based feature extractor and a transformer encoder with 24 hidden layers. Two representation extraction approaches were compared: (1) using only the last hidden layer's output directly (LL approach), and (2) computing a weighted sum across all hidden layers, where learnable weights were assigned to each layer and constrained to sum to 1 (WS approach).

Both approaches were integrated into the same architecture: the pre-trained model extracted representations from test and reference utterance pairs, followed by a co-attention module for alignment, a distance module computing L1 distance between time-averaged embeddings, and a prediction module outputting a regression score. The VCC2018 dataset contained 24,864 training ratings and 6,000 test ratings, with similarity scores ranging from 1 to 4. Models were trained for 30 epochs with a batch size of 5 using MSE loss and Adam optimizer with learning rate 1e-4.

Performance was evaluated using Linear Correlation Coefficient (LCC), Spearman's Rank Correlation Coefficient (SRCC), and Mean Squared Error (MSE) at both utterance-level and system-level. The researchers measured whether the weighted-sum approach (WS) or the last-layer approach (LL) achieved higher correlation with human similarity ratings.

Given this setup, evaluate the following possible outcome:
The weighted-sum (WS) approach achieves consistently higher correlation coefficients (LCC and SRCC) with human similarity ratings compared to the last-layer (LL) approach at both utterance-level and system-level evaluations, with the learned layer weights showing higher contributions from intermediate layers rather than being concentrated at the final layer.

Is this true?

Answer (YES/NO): NO